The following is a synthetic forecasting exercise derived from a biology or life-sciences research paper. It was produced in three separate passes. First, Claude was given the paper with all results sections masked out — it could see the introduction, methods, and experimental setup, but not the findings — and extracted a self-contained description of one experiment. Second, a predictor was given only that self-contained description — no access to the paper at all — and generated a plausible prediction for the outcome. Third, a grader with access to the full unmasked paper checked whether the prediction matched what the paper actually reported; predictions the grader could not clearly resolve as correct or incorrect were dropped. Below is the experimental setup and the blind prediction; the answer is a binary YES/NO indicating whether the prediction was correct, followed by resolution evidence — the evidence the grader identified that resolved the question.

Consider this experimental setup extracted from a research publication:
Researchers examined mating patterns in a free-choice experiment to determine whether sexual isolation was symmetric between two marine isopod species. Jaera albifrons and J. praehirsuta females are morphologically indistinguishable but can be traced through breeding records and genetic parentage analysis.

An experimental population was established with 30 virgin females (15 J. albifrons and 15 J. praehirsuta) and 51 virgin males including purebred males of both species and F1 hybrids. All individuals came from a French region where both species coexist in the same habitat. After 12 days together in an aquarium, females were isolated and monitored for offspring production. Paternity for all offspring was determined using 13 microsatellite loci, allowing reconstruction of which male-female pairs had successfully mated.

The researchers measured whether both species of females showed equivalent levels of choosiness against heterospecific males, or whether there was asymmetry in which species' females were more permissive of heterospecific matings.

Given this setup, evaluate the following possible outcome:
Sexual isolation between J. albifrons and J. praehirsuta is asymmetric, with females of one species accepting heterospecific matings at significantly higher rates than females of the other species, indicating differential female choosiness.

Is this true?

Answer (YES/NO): YES